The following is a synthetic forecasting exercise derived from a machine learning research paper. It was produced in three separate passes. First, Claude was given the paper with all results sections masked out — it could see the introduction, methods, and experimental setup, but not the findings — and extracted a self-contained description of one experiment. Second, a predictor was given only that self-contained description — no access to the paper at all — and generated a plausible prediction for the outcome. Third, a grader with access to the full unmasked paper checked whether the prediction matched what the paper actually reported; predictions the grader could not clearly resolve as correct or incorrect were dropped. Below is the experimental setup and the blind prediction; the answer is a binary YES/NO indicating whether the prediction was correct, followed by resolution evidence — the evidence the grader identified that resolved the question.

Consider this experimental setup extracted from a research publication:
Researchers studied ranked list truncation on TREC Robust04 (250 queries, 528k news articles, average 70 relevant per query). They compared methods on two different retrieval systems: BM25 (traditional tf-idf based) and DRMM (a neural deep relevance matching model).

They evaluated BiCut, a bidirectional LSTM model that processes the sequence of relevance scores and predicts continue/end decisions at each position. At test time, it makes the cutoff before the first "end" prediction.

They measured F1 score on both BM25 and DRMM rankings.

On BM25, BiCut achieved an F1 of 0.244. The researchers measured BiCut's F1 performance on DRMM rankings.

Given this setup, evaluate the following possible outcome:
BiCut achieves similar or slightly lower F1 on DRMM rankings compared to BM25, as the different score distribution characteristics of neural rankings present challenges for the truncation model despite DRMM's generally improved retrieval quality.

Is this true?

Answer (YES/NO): NO